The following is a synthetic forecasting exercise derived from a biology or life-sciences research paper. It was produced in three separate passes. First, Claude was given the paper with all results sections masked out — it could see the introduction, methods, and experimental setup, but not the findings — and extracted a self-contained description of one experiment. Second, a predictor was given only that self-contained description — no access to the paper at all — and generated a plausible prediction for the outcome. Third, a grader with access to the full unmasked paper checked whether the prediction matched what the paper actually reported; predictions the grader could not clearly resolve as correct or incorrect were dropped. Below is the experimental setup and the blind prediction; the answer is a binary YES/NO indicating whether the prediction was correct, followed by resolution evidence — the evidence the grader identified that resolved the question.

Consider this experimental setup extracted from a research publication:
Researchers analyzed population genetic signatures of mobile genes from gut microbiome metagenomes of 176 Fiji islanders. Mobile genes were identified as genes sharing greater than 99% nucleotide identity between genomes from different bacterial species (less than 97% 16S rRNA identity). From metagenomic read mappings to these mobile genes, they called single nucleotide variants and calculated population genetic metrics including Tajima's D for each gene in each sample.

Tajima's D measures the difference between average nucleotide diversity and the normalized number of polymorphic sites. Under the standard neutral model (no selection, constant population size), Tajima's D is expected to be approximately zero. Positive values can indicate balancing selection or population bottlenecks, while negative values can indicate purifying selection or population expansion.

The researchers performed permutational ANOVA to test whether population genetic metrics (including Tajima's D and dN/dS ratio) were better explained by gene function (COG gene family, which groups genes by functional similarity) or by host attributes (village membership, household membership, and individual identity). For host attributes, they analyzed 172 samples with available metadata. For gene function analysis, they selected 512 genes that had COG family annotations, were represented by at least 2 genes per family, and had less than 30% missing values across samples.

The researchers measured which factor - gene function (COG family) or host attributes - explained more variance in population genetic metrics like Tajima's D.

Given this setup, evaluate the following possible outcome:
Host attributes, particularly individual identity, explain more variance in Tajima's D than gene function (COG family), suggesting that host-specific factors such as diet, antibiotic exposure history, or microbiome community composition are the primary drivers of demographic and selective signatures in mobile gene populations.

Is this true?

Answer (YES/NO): NO